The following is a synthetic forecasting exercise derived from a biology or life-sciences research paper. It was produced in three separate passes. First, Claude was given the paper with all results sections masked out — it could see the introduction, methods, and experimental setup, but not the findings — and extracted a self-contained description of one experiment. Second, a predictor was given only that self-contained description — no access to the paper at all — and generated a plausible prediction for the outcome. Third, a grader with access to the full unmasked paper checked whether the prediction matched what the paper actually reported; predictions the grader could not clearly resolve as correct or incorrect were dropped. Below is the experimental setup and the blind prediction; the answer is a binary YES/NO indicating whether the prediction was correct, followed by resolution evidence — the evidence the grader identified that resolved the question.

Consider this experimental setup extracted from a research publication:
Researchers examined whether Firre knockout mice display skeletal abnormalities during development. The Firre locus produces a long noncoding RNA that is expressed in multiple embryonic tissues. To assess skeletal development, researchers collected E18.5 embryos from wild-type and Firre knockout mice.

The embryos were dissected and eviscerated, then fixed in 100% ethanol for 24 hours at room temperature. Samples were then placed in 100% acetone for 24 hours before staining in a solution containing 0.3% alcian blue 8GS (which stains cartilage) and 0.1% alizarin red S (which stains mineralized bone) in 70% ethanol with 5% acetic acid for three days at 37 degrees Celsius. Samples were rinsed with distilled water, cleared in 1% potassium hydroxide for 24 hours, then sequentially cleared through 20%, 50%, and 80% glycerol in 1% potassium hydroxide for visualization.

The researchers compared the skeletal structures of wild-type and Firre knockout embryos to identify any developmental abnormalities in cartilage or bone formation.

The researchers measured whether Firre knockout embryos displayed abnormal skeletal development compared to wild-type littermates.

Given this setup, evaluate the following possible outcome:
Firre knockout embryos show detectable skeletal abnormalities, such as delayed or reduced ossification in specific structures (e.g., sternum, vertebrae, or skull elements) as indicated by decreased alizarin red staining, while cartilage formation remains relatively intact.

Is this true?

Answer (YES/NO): NO